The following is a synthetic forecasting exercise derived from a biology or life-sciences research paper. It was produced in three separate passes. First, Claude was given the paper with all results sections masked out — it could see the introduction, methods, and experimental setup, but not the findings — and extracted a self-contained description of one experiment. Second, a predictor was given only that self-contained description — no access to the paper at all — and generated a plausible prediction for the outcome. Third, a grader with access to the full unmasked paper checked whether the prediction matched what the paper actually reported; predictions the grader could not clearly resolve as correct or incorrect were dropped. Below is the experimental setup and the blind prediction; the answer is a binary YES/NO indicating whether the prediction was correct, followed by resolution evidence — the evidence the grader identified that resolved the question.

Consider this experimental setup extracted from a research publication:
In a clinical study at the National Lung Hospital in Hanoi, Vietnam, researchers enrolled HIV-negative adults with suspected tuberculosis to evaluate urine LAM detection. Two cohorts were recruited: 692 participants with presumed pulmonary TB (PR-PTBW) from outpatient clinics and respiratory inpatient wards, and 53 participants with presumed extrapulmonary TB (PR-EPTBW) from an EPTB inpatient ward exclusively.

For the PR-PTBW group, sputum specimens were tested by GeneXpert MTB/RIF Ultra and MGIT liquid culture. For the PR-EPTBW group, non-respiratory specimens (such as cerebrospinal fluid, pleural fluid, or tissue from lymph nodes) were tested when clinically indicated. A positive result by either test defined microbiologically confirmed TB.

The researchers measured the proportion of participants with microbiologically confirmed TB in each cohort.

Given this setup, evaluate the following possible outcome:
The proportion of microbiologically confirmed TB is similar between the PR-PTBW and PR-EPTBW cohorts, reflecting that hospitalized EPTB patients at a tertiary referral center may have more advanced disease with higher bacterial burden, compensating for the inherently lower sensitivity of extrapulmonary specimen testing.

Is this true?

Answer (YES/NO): NO